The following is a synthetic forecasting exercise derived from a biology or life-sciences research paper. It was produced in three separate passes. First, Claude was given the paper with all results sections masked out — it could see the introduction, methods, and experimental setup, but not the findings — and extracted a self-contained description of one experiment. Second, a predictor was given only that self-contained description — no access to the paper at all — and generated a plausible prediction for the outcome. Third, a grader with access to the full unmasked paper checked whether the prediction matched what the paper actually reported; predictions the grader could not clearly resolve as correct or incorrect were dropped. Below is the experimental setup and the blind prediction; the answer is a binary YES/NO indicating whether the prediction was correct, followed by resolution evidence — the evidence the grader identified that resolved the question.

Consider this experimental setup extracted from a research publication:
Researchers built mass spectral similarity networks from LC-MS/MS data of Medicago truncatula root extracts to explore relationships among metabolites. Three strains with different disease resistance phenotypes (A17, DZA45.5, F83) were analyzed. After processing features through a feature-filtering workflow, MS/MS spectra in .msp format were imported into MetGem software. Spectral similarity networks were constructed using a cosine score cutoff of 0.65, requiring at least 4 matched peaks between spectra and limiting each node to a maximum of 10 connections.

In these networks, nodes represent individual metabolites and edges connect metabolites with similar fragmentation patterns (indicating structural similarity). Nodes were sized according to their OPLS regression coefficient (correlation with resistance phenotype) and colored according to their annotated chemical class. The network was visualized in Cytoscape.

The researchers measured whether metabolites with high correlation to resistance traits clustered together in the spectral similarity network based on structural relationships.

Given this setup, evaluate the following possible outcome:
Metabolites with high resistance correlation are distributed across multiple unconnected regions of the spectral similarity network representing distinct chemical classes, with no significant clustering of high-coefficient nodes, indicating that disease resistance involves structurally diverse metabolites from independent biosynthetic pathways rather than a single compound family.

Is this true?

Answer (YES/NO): NO